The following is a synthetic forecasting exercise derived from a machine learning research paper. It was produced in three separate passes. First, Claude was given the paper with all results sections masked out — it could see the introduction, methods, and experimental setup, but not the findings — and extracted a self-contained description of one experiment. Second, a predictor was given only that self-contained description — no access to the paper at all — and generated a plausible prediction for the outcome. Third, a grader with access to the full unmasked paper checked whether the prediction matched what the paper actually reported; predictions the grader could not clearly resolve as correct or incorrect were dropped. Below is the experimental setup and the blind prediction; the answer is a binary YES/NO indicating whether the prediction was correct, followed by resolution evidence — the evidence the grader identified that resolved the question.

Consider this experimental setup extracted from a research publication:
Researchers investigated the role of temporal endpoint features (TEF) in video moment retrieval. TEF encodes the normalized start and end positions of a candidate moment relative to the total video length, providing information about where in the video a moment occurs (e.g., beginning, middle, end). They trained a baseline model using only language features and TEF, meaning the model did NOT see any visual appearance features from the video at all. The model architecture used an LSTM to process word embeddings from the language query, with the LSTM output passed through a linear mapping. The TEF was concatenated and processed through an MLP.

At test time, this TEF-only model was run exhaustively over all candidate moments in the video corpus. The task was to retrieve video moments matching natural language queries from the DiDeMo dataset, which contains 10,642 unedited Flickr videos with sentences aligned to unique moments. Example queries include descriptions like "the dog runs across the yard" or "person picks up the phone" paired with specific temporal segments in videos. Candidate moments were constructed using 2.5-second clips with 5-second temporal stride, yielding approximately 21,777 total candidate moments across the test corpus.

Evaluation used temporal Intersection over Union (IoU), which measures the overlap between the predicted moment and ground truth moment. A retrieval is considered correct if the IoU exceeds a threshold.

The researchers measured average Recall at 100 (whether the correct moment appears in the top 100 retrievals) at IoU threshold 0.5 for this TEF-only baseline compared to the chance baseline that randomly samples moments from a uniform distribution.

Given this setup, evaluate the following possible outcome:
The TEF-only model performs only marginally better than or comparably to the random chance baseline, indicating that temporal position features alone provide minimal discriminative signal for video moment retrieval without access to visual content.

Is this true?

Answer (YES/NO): NO